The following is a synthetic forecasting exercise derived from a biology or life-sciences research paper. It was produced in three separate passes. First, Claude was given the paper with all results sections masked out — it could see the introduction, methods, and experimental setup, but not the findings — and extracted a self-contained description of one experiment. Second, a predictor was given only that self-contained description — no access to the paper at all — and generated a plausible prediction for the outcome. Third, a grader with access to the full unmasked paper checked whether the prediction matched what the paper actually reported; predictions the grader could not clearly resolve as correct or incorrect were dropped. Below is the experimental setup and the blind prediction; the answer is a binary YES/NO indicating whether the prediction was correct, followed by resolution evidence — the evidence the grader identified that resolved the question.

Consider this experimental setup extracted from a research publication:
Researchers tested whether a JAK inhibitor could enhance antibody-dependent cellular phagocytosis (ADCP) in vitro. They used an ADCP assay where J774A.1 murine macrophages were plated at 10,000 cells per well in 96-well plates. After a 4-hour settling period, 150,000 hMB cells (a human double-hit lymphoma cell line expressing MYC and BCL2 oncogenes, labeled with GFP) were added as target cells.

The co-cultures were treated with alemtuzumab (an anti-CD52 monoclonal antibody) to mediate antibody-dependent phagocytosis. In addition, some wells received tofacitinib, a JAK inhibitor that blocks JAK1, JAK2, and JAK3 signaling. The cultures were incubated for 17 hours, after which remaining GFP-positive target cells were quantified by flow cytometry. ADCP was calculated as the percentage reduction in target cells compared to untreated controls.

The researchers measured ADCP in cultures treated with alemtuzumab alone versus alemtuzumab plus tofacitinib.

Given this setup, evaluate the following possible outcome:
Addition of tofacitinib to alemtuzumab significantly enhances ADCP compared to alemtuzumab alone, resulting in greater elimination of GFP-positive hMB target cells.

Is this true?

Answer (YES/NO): YES